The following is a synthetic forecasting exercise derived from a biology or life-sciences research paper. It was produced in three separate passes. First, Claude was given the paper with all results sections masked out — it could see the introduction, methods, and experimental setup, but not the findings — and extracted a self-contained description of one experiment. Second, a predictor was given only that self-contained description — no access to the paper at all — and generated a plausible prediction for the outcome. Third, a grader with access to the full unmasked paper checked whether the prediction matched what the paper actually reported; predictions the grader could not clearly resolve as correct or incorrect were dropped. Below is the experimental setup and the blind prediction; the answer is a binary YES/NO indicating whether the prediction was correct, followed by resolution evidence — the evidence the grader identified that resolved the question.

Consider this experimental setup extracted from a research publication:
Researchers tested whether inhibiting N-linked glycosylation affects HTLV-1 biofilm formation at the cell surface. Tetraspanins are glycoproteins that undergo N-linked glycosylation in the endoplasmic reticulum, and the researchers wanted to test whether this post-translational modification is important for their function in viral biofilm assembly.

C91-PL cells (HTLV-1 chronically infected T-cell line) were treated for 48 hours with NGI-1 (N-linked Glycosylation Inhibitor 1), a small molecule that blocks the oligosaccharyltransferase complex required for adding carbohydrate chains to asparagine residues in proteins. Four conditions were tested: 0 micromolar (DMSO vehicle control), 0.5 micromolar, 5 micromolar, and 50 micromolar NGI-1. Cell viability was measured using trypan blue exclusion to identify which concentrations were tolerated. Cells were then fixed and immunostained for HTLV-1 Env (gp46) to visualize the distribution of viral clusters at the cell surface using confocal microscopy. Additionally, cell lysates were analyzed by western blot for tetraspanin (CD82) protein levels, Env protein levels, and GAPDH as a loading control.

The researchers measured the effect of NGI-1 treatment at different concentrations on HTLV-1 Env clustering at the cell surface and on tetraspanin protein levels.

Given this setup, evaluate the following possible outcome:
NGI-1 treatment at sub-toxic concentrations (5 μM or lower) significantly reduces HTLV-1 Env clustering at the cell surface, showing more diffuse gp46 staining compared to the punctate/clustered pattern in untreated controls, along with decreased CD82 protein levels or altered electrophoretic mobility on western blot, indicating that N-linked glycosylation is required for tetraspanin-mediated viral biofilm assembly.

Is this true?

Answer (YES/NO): YES